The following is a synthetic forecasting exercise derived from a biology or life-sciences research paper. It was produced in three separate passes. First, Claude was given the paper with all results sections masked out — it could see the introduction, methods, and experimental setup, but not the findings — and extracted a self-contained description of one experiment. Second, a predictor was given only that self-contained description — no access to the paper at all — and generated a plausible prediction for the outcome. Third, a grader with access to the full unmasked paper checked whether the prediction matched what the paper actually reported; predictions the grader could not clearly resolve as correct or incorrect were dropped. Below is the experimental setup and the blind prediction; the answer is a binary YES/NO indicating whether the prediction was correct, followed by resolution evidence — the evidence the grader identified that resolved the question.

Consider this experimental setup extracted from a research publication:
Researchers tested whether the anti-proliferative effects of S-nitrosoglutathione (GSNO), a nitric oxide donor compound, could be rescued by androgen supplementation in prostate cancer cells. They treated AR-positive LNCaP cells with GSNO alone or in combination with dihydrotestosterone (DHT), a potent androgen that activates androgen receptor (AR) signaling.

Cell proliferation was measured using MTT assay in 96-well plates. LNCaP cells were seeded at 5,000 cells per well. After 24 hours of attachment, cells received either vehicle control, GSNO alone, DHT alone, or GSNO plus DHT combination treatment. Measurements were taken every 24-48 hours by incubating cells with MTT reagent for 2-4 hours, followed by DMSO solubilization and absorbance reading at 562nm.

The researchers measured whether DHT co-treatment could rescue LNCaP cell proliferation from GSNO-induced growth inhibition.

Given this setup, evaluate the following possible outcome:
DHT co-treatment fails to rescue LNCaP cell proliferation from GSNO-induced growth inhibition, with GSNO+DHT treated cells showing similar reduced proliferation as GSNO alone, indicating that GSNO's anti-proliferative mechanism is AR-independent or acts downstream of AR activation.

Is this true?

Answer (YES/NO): NO